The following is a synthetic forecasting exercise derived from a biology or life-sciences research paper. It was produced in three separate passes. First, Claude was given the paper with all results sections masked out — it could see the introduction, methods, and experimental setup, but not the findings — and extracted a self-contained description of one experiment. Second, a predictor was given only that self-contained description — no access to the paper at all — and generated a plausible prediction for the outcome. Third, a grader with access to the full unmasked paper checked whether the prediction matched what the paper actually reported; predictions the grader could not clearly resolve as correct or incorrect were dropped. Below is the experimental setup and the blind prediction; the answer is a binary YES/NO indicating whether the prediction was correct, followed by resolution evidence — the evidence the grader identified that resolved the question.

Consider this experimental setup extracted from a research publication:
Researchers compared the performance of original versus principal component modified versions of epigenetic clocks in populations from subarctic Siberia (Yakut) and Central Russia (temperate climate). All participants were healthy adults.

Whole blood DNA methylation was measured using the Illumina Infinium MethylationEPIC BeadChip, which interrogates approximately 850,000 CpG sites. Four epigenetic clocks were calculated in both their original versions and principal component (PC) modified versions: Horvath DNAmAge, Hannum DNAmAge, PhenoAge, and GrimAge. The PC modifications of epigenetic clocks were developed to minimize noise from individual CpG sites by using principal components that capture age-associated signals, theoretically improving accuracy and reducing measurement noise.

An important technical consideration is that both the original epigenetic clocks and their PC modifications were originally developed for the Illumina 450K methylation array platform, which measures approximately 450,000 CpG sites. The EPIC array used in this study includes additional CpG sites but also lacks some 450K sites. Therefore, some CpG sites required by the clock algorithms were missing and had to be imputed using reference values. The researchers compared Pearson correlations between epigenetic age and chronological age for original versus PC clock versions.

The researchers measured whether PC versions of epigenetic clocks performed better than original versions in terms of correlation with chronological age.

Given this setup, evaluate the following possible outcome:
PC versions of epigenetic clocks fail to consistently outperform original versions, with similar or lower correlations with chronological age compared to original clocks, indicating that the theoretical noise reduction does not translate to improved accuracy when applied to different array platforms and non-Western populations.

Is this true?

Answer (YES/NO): NO